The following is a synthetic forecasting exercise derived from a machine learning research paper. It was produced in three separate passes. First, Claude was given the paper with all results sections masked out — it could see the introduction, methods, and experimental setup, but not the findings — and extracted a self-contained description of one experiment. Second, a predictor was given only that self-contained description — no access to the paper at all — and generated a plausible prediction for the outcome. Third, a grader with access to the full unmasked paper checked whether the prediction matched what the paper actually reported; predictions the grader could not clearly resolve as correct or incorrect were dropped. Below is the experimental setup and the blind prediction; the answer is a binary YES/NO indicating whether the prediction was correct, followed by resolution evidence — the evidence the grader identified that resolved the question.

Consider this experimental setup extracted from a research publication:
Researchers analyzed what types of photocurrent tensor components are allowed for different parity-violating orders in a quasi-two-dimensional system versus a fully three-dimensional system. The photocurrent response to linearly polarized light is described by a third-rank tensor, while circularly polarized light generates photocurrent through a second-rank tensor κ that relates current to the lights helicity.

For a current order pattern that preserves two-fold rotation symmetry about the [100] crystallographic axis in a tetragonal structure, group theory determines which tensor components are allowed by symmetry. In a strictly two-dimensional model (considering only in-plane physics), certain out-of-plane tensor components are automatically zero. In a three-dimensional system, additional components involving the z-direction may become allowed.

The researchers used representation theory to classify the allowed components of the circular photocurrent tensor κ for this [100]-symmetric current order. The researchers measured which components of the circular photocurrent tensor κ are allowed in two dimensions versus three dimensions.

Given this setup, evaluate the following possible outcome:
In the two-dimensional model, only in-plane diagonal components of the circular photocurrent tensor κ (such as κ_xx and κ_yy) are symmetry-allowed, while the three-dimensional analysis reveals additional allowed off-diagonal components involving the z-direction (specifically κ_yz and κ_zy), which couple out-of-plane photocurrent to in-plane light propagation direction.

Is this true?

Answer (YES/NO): NO